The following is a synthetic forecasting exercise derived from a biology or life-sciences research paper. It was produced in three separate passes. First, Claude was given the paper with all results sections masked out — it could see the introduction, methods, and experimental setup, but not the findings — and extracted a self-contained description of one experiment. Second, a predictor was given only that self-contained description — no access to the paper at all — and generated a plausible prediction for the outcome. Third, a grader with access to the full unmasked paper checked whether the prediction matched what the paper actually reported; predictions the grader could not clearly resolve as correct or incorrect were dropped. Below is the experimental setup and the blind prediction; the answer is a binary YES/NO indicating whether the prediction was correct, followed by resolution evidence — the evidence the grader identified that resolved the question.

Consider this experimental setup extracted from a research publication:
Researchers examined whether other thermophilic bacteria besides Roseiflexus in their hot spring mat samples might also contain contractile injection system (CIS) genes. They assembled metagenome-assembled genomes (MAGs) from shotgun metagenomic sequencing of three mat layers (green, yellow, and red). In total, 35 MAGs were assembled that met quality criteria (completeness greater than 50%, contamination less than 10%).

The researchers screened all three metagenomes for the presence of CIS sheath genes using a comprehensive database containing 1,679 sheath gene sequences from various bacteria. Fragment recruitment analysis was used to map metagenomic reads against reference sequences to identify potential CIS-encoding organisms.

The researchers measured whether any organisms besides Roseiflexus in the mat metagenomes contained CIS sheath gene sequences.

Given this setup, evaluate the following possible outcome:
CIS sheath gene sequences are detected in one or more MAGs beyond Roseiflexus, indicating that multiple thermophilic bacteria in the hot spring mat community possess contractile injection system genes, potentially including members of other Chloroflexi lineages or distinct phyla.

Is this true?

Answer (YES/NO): YES